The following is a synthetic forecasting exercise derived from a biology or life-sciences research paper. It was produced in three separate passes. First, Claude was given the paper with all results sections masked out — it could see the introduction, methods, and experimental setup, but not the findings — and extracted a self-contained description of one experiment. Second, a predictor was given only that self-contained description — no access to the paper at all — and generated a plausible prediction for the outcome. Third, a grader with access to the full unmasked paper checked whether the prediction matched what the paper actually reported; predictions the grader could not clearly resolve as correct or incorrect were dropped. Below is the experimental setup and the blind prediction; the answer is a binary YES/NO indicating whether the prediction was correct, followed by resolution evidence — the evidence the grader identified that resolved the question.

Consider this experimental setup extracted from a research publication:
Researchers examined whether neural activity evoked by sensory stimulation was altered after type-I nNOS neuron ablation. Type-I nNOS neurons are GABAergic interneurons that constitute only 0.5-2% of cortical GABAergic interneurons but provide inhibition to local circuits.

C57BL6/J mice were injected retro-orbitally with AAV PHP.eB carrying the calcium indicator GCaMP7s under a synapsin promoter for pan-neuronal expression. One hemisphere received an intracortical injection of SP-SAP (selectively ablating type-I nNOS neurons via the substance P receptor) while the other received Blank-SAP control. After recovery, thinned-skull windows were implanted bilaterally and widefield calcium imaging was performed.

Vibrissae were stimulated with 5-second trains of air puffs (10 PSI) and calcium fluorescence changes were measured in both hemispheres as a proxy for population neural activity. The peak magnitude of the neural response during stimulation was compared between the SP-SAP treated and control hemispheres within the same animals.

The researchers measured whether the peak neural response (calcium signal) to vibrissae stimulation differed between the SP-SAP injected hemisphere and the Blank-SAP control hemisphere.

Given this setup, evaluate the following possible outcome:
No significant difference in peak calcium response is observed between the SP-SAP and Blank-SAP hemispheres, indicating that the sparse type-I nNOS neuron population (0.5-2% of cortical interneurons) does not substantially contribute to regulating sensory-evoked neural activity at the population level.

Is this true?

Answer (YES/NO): NO